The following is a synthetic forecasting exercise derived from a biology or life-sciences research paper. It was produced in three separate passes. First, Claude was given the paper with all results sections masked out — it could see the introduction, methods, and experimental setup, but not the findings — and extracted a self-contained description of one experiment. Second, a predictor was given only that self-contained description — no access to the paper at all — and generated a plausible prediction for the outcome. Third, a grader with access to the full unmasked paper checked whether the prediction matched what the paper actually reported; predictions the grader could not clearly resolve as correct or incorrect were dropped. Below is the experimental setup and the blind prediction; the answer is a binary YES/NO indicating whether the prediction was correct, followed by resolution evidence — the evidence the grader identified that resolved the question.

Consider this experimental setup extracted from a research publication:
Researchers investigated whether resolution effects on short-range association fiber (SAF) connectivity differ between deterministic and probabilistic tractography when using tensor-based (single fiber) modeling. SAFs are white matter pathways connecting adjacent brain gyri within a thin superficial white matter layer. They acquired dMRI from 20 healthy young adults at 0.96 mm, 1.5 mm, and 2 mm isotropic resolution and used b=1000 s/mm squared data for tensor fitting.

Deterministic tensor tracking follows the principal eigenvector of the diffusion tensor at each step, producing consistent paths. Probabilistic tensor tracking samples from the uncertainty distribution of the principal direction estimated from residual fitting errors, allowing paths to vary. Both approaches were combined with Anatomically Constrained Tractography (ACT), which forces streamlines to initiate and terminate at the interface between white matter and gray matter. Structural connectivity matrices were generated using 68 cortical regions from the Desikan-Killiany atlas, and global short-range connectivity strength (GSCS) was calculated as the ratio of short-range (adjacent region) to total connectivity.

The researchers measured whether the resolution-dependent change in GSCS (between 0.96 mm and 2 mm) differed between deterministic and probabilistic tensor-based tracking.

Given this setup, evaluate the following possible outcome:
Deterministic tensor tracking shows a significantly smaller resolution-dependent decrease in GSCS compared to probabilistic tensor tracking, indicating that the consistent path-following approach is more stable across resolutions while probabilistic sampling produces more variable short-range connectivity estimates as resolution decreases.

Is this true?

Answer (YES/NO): NO